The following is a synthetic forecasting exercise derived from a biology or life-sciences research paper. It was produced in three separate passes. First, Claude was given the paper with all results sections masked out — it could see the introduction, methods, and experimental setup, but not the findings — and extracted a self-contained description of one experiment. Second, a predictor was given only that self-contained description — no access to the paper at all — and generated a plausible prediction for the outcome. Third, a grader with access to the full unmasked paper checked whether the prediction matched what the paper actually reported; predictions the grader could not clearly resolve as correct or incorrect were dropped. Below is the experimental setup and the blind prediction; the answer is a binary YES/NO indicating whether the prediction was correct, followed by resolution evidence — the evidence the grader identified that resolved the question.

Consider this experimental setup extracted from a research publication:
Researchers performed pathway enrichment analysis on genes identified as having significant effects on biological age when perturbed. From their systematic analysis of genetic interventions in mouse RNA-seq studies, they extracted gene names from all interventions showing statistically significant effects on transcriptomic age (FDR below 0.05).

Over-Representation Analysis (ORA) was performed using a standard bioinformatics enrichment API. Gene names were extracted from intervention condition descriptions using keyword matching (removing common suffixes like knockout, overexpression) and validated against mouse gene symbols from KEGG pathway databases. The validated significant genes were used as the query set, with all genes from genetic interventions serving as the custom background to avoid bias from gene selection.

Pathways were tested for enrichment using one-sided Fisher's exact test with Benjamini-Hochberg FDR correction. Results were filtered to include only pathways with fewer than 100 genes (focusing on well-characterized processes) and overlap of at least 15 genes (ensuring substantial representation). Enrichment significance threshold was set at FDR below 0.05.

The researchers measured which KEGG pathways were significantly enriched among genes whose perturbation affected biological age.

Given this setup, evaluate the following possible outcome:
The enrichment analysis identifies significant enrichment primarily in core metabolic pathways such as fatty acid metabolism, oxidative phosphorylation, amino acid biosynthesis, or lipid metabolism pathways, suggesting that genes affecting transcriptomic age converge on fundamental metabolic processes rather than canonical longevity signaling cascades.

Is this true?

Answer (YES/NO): NO